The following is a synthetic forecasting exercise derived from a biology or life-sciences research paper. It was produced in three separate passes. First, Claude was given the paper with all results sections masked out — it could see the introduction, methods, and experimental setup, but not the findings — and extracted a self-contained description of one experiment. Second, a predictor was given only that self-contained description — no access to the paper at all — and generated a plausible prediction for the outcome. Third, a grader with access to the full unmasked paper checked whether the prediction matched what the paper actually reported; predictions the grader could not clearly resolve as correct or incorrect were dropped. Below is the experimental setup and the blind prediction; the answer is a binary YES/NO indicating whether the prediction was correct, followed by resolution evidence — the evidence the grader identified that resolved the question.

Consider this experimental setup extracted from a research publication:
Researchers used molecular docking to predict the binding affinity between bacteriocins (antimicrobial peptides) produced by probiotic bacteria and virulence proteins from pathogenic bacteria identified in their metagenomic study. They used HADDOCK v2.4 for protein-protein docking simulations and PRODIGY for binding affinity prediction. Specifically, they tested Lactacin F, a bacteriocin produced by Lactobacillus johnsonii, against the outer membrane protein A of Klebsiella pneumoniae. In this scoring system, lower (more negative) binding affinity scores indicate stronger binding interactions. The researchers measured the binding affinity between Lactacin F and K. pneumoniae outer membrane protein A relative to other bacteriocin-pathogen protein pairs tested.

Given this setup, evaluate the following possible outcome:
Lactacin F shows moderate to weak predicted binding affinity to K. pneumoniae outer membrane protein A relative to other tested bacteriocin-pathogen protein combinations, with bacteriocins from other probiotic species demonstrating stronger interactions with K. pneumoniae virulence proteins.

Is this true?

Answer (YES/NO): NO